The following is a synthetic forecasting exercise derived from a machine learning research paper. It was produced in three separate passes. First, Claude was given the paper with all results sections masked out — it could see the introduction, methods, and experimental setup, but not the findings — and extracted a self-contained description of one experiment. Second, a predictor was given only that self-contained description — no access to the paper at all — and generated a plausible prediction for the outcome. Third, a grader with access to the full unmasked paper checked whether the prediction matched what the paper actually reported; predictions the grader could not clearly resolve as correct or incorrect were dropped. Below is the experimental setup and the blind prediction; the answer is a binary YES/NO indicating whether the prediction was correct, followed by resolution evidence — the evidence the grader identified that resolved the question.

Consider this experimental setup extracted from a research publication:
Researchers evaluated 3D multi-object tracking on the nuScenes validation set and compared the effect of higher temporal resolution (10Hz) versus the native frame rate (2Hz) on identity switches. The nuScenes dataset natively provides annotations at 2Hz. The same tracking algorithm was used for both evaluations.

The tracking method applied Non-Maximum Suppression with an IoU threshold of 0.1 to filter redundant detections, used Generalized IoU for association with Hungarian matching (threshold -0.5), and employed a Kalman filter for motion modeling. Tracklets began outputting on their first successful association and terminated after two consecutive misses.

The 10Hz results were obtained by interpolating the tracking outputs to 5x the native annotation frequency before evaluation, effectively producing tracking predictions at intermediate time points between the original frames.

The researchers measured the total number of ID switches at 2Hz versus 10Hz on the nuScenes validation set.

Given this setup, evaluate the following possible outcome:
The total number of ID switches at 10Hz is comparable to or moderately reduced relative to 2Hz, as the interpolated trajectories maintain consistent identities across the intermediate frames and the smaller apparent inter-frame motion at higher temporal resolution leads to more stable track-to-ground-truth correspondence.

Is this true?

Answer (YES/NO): YES